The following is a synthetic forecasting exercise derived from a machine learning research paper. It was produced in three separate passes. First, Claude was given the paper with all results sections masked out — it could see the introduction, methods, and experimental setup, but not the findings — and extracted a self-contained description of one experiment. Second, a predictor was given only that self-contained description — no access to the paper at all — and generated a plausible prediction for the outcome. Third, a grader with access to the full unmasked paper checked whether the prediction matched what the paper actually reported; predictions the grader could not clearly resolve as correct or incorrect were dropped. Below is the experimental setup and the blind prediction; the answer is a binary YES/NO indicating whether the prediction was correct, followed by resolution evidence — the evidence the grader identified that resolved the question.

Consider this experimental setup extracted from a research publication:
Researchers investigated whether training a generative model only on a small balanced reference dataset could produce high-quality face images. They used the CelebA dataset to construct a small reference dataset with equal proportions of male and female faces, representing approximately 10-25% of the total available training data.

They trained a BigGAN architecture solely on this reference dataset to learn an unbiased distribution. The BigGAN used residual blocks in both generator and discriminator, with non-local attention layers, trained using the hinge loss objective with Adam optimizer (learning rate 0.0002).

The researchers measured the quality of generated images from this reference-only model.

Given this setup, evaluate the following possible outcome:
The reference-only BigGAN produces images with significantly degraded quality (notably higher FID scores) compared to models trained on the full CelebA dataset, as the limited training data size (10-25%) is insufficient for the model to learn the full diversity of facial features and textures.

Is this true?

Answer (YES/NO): NO